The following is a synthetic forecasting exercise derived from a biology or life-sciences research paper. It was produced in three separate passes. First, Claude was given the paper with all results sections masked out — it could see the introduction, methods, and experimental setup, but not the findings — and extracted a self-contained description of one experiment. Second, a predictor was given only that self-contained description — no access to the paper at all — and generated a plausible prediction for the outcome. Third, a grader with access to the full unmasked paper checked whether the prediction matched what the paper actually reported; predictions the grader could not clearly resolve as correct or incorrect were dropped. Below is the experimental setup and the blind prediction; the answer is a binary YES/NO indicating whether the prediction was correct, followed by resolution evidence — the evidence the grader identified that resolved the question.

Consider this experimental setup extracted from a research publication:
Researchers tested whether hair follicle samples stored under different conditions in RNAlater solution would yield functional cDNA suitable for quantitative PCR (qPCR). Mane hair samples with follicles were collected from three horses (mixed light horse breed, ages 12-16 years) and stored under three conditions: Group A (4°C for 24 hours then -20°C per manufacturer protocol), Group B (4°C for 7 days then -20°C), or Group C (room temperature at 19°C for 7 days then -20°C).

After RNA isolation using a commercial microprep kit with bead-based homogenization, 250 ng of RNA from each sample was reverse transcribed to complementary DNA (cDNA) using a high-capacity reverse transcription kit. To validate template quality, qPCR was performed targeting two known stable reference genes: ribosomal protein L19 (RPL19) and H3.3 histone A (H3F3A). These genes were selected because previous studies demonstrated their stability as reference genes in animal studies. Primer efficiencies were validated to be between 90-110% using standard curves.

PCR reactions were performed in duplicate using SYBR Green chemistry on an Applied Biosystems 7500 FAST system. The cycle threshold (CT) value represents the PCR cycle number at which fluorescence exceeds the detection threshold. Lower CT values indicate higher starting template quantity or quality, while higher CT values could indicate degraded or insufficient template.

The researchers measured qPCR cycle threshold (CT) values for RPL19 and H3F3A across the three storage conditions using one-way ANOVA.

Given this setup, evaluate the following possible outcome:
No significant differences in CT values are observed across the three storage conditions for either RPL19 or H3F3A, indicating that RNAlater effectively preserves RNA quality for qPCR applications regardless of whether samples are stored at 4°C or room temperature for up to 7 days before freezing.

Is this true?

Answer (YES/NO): YES